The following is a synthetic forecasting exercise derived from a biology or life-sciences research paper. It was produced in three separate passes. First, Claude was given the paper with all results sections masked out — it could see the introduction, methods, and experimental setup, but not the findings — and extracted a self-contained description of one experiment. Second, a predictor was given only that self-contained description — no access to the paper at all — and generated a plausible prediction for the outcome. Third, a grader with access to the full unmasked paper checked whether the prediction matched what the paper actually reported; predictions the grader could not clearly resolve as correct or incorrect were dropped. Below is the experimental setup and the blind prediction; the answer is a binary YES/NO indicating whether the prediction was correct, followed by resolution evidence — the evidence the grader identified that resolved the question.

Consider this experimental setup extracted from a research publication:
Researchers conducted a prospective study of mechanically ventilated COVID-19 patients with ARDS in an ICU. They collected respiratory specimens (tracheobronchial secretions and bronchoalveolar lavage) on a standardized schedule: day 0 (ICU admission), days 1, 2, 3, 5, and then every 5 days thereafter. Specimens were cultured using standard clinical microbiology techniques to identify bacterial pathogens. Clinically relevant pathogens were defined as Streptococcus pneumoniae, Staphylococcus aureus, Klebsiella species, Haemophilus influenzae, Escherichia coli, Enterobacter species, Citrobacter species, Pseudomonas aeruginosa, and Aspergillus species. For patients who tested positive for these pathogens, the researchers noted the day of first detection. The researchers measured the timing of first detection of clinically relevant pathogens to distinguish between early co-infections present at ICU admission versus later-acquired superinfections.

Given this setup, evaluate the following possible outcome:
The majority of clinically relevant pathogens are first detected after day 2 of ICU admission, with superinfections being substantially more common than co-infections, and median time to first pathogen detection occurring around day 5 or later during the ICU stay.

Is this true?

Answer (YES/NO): YES